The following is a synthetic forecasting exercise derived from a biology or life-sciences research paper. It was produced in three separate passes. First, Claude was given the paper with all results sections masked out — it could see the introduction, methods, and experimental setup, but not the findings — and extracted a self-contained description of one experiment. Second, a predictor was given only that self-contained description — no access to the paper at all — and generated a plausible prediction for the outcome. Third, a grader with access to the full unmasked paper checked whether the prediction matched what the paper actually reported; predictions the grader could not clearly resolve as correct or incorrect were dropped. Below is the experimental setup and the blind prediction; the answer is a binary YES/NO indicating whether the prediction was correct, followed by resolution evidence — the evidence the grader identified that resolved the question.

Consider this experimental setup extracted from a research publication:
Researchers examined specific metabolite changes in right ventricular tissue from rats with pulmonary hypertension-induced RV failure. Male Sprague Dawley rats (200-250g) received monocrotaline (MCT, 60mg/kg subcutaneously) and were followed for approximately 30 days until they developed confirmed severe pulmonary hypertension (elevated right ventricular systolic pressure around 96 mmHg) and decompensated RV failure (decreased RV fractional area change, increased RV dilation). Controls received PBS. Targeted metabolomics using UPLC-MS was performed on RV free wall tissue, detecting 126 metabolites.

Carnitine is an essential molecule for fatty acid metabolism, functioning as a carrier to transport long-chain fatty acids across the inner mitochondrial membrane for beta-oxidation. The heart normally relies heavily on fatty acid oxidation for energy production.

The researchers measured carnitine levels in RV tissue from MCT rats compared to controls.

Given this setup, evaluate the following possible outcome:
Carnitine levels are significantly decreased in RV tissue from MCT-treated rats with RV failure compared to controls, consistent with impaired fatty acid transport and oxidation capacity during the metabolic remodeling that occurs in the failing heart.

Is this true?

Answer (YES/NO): YES